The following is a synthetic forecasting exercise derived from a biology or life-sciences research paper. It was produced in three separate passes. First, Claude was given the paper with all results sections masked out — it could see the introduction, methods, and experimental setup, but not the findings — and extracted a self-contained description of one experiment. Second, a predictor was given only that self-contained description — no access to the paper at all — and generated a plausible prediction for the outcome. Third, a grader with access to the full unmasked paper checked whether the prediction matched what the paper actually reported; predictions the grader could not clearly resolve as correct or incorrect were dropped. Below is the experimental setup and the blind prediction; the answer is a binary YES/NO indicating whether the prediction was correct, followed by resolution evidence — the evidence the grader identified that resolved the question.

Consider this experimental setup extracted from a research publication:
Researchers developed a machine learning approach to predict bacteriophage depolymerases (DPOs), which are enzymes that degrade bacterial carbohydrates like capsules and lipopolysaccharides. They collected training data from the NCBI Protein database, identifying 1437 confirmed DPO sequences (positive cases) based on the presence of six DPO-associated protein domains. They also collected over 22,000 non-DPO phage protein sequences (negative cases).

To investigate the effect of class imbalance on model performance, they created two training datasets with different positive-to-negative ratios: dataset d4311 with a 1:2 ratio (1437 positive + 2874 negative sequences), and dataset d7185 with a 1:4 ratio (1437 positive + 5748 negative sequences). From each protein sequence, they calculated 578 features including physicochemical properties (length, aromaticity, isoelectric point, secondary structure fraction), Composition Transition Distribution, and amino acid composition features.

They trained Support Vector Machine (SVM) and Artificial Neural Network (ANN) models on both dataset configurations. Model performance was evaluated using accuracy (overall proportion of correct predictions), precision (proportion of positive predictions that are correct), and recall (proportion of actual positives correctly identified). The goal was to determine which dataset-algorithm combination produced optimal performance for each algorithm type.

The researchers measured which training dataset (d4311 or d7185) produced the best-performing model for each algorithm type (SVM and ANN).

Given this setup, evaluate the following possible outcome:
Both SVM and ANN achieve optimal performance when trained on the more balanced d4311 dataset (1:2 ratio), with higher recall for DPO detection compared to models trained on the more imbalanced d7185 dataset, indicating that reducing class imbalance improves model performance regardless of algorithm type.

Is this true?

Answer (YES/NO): NO